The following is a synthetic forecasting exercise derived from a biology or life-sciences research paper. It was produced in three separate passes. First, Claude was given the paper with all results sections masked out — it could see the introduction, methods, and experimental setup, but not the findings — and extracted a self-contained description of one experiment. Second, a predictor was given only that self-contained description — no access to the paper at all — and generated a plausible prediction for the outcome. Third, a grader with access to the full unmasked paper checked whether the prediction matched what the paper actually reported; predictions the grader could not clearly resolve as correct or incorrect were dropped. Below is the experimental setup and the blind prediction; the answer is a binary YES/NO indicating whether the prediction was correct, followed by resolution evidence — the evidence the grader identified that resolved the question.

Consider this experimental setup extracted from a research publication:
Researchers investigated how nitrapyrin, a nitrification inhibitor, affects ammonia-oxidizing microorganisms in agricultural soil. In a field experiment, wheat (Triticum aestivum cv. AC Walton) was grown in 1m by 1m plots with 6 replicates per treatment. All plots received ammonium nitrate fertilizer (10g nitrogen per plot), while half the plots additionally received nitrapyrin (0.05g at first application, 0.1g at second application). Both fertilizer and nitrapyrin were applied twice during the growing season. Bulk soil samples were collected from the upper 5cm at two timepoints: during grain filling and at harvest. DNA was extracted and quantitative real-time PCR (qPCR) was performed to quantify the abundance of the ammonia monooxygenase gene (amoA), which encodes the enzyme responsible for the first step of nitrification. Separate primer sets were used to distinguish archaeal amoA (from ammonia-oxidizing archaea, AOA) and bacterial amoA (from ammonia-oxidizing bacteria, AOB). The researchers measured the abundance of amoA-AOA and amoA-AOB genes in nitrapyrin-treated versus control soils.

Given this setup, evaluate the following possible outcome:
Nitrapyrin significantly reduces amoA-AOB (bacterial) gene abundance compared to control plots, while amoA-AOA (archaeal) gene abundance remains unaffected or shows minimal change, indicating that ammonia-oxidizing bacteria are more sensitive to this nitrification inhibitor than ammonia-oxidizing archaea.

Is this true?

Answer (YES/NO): NO